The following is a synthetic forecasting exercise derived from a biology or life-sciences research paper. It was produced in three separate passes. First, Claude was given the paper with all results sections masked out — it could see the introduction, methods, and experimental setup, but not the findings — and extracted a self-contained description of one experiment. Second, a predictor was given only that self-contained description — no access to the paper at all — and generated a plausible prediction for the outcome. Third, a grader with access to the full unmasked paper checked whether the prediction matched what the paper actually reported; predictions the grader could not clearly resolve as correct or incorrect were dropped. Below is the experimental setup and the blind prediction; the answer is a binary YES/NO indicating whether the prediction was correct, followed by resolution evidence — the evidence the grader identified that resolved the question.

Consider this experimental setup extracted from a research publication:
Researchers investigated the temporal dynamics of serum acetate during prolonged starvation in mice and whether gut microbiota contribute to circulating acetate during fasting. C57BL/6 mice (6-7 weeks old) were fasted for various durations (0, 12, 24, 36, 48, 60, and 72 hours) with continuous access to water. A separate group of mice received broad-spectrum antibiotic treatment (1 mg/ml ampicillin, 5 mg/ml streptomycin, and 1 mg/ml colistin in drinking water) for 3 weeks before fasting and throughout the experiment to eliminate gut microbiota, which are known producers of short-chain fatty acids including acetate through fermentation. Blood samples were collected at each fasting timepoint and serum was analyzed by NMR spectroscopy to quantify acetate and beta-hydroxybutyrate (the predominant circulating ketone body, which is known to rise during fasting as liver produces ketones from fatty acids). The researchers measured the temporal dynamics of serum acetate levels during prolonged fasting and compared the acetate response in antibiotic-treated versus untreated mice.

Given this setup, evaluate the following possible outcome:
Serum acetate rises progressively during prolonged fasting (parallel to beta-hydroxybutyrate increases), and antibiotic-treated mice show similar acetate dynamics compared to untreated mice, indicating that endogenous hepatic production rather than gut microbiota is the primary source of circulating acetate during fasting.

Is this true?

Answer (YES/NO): YES